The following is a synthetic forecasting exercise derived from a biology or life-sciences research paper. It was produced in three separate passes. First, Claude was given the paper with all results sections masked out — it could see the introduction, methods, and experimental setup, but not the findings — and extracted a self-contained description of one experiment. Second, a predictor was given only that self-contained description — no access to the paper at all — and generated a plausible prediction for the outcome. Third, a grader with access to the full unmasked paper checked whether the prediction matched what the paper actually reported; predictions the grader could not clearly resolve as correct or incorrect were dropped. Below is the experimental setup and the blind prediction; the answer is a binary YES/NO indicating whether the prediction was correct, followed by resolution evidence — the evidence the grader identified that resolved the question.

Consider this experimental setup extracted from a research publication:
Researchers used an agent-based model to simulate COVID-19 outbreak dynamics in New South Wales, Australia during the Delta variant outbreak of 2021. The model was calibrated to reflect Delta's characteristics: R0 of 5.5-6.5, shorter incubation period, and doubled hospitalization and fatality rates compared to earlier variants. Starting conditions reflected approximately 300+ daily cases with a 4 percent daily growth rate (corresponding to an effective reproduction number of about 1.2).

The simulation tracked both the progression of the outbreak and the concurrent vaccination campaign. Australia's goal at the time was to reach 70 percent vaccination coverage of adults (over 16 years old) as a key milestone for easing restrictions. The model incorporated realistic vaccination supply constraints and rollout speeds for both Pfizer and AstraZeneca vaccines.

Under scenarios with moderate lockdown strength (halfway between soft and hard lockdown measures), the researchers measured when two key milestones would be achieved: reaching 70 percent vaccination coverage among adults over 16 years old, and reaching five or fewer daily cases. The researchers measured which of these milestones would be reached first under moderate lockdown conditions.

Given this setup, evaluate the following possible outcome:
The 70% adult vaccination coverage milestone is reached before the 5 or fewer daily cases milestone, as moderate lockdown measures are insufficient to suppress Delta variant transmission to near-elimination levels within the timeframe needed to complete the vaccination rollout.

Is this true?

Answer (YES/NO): YES